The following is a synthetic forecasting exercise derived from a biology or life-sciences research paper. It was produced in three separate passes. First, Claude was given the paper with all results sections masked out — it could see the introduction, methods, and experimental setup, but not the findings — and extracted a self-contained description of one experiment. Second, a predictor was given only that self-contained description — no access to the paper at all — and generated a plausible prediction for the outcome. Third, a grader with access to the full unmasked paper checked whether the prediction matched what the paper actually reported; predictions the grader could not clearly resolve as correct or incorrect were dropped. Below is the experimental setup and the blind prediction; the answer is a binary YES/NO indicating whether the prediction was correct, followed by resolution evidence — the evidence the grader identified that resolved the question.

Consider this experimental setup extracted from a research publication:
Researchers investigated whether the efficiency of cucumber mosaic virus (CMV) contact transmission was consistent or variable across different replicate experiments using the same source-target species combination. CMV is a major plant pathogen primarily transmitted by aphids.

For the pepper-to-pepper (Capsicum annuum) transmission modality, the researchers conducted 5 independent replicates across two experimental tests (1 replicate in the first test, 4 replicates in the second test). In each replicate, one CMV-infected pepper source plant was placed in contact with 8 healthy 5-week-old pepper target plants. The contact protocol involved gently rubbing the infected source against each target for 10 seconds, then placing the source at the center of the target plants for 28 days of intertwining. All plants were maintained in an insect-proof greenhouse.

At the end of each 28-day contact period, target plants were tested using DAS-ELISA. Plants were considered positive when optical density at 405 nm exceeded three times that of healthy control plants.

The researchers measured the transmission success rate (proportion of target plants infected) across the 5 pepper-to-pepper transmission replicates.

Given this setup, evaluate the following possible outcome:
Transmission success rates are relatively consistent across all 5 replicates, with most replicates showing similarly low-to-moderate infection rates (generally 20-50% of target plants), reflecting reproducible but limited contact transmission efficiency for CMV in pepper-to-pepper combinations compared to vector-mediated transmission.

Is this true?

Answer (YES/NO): NO